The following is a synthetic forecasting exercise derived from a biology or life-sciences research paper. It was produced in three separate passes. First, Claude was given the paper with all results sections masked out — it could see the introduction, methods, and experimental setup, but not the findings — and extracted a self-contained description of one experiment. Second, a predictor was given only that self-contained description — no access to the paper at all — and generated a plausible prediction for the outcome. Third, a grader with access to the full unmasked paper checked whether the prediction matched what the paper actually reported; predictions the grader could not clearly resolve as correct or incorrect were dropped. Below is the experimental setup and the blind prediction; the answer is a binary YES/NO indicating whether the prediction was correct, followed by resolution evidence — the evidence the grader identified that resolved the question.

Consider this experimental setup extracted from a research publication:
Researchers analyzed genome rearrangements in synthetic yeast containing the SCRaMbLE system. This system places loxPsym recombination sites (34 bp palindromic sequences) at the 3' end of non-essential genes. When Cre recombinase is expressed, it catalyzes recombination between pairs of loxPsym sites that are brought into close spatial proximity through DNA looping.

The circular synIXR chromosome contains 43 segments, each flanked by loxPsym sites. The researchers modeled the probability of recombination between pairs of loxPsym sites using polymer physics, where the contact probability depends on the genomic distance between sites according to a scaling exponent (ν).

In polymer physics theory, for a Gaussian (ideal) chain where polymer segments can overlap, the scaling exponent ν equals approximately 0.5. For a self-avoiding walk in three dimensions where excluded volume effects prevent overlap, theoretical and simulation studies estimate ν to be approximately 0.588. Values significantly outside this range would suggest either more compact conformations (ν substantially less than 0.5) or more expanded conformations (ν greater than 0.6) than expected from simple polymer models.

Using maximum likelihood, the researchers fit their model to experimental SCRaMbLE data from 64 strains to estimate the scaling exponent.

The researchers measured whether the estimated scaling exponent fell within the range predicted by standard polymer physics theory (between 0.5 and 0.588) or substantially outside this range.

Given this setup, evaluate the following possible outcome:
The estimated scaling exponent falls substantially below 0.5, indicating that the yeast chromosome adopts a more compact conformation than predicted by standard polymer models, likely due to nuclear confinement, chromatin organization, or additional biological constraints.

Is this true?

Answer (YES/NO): NO